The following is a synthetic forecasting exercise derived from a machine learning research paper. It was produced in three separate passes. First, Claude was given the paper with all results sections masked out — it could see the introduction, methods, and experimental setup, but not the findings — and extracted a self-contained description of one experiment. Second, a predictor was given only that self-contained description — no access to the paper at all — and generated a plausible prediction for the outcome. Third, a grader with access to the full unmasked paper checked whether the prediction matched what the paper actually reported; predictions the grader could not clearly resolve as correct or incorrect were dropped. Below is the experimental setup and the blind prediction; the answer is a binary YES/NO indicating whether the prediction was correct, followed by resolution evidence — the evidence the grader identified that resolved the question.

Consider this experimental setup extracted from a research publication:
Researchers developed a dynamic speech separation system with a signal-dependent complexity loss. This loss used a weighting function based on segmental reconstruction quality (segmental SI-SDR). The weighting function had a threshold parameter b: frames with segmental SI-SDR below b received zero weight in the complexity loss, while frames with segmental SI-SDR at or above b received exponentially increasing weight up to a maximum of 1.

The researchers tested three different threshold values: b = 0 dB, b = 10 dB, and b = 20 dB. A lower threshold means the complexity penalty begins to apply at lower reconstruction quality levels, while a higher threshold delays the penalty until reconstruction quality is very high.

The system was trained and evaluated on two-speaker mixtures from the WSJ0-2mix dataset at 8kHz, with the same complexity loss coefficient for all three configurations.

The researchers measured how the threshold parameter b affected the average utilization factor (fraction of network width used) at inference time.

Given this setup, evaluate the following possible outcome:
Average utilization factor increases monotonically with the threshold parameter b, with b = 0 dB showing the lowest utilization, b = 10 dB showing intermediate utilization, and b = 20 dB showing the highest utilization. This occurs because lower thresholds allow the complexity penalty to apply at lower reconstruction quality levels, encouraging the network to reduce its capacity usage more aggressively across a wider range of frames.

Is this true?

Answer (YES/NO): YES